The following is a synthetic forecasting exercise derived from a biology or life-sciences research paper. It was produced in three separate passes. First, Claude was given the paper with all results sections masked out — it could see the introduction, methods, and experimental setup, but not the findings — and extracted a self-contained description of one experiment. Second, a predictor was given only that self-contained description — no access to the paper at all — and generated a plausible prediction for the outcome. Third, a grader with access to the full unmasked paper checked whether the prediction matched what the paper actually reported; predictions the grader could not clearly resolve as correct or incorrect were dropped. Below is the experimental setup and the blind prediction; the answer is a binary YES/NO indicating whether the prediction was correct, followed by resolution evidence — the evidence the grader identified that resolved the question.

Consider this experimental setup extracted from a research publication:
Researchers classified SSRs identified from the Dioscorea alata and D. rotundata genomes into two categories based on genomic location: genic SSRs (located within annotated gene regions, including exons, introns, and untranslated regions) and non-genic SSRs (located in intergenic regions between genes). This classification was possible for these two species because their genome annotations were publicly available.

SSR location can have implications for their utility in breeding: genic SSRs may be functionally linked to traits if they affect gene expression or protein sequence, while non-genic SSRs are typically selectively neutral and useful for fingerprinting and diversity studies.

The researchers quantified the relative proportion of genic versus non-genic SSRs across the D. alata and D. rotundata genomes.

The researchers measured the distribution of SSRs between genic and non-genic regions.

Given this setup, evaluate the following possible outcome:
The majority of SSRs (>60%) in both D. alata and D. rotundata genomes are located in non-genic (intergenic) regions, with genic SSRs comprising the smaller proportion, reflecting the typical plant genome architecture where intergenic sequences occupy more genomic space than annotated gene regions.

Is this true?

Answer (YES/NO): YES